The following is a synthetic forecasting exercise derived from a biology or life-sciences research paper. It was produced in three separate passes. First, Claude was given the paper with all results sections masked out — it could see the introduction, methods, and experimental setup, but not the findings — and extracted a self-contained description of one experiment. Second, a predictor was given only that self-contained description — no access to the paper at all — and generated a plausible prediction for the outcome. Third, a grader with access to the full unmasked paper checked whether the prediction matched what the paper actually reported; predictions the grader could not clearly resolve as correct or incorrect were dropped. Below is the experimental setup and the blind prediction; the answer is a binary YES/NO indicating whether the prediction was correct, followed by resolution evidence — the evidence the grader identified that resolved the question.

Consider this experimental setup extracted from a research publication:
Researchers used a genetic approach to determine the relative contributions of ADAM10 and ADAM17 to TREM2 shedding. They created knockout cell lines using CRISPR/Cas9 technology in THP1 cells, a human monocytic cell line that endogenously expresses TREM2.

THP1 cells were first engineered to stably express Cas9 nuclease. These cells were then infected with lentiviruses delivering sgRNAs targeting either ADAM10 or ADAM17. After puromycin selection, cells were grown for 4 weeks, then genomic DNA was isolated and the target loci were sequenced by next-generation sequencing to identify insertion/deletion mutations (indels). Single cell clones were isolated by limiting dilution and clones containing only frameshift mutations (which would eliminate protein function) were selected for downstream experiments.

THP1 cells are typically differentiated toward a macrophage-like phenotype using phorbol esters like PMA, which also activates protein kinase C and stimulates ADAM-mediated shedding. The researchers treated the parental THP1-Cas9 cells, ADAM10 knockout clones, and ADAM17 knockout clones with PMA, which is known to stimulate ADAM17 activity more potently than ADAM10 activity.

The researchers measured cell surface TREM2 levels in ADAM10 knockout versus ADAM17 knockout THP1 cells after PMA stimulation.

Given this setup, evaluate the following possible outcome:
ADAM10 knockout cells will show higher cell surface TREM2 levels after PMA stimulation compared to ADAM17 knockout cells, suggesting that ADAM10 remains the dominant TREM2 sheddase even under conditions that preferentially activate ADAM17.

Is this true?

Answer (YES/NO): NO